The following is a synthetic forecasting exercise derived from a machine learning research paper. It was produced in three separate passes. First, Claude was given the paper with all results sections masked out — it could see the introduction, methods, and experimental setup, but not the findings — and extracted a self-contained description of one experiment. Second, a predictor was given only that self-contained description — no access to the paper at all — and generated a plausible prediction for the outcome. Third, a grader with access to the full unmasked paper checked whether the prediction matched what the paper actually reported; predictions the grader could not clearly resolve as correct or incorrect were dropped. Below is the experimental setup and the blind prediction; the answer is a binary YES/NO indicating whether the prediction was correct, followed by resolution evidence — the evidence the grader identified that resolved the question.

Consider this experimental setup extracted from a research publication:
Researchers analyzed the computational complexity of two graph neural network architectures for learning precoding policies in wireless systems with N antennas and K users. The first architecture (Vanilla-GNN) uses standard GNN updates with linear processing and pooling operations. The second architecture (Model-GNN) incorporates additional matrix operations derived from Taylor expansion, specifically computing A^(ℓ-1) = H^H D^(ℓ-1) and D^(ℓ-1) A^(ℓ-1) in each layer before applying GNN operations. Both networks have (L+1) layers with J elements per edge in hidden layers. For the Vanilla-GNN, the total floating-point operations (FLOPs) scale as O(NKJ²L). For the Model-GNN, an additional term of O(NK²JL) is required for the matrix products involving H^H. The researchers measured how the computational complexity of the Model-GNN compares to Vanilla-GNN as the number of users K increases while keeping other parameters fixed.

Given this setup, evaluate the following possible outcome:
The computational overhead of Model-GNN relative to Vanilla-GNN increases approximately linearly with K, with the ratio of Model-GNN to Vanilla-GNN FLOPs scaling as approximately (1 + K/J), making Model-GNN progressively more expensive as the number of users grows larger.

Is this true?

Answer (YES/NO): NO